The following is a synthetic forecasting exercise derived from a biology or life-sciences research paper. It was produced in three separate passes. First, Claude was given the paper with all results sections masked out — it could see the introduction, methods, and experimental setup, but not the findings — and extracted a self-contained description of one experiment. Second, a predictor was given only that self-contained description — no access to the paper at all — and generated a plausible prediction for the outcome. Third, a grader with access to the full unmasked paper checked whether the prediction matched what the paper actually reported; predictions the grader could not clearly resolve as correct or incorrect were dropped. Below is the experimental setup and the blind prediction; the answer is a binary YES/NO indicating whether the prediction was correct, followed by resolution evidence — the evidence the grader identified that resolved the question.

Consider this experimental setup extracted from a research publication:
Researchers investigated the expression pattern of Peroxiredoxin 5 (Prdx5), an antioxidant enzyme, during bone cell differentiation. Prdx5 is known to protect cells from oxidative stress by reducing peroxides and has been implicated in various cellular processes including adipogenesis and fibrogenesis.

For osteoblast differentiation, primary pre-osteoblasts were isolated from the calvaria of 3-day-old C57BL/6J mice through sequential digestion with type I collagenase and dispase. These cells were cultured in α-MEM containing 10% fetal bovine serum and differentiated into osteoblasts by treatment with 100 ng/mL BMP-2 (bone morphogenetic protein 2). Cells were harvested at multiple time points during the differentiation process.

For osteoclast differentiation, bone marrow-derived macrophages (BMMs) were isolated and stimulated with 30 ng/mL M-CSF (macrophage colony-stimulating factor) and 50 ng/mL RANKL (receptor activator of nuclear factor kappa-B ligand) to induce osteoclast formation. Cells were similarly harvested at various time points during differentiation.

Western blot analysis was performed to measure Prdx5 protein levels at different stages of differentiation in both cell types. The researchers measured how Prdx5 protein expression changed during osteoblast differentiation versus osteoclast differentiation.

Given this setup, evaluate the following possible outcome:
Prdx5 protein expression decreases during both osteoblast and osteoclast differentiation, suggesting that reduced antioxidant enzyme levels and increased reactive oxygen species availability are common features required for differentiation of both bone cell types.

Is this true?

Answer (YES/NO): NO